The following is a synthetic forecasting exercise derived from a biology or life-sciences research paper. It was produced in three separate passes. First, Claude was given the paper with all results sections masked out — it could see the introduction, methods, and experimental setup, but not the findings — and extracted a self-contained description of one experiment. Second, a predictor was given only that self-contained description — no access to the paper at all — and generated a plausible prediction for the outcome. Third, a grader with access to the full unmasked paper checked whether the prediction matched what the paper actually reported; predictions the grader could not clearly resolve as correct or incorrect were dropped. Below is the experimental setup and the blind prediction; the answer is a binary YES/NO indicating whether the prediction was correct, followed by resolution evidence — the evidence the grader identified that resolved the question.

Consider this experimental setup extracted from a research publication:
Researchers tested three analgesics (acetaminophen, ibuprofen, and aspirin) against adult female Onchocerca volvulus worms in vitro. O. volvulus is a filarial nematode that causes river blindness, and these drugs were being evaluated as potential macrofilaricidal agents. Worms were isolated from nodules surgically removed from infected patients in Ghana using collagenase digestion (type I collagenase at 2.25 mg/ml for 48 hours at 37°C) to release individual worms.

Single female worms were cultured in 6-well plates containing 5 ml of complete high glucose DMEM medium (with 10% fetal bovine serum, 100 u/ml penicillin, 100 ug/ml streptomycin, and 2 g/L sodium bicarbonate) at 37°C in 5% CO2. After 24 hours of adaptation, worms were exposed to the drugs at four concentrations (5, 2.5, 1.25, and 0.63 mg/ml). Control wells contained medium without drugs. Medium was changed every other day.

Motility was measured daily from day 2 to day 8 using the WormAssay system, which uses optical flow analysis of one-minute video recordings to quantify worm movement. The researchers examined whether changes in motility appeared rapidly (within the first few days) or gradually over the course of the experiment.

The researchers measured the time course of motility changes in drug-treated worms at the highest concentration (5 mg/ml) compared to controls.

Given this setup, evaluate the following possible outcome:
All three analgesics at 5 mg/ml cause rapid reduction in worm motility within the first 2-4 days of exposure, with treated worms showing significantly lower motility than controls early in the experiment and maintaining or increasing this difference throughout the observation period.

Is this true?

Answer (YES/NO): NO